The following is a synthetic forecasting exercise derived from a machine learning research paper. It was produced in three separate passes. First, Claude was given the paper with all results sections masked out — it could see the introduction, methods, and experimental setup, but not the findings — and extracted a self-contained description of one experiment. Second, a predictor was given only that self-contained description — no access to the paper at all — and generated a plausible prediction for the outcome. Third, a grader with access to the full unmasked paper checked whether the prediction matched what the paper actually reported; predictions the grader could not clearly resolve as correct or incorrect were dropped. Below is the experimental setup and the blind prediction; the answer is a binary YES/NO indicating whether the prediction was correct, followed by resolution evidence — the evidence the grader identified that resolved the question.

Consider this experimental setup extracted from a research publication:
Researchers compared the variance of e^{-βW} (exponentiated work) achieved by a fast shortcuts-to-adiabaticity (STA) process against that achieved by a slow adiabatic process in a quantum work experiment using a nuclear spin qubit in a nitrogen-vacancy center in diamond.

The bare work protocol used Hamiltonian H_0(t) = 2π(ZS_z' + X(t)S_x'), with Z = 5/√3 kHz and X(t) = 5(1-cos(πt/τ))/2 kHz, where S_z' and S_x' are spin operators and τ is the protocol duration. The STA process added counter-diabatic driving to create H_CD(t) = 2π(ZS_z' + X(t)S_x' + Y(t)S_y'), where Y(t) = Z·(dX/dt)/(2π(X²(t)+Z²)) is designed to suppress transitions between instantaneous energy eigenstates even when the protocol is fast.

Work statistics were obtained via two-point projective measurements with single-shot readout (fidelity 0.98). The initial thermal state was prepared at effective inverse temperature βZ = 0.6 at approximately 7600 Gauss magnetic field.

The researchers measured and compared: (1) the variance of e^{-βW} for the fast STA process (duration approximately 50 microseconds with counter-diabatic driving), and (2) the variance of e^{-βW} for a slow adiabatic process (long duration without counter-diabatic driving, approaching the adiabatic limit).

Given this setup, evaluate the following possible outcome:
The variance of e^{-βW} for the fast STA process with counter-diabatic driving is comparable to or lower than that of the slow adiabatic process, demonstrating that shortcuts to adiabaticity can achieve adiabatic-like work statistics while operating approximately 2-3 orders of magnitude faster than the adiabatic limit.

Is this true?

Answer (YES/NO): NO